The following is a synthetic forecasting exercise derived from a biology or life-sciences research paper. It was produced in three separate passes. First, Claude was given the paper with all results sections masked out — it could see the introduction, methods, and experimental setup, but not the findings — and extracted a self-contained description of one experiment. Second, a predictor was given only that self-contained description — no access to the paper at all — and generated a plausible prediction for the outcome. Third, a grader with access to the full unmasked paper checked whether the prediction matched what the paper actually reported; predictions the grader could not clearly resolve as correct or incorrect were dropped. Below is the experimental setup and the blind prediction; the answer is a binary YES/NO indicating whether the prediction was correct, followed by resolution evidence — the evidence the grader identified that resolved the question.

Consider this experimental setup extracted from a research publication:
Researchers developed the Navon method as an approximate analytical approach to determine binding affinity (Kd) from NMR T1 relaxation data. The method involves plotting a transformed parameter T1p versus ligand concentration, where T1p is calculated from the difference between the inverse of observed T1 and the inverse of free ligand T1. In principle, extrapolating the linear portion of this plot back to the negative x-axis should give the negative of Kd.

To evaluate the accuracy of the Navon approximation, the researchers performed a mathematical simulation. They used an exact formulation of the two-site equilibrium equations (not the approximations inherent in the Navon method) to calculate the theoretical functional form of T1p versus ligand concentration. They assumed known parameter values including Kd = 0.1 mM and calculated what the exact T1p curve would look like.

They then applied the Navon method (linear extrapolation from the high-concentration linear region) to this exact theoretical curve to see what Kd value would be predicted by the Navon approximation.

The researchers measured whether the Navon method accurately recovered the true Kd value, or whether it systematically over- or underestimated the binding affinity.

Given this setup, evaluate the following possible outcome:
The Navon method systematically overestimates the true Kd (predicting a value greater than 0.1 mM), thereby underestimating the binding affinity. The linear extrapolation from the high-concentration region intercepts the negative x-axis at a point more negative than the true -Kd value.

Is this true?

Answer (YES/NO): YES